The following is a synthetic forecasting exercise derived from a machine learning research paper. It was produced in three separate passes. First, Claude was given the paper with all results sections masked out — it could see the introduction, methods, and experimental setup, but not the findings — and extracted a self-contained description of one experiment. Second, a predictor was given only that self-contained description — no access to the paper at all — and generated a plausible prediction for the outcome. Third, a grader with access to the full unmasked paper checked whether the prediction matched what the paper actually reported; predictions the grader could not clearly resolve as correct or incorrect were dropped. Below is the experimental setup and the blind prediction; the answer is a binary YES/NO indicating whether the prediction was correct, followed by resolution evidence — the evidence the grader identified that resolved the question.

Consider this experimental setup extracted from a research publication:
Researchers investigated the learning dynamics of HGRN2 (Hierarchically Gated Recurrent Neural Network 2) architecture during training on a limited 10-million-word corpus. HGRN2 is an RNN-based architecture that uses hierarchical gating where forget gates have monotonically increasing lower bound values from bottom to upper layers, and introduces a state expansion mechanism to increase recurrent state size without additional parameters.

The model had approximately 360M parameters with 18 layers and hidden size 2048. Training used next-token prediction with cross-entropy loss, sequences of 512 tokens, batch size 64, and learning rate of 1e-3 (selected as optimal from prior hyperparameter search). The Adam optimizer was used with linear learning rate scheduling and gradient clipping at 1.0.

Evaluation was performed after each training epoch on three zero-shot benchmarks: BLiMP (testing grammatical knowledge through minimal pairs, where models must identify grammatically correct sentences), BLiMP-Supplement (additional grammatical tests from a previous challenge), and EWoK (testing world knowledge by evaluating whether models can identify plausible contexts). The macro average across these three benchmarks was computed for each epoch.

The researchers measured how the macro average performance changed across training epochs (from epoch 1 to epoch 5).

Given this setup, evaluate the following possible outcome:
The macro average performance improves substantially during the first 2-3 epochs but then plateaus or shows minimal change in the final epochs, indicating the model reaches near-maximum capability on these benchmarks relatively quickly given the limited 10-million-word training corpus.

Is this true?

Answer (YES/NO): NO